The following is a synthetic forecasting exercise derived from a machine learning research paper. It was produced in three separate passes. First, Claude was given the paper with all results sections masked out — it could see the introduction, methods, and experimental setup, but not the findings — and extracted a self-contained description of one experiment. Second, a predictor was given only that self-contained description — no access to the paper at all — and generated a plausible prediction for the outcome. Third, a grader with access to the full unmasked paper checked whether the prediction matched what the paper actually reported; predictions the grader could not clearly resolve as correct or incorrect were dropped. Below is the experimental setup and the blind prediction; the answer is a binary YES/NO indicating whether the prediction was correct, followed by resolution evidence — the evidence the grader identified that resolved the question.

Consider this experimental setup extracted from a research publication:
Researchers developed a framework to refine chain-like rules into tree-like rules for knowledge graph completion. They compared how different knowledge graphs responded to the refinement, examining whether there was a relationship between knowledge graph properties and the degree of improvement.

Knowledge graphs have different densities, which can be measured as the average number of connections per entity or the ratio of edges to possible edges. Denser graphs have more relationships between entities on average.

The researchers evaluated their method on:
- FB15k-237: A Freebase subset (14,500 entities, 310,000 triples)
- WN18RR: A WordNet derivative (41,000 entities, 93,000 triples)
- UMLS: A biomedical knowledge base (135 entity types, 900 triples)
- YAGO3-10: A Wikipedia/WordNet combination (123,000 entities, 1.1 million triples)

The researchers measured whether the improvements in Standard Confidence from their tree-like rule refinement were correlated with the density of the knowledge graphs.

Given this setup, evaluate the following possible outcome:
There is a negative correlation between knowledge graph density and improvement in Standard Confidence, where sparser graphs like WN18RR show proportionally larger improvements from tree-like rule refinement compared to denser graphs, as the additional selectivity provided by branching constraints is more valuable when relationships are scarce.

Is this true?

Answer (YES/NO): NO